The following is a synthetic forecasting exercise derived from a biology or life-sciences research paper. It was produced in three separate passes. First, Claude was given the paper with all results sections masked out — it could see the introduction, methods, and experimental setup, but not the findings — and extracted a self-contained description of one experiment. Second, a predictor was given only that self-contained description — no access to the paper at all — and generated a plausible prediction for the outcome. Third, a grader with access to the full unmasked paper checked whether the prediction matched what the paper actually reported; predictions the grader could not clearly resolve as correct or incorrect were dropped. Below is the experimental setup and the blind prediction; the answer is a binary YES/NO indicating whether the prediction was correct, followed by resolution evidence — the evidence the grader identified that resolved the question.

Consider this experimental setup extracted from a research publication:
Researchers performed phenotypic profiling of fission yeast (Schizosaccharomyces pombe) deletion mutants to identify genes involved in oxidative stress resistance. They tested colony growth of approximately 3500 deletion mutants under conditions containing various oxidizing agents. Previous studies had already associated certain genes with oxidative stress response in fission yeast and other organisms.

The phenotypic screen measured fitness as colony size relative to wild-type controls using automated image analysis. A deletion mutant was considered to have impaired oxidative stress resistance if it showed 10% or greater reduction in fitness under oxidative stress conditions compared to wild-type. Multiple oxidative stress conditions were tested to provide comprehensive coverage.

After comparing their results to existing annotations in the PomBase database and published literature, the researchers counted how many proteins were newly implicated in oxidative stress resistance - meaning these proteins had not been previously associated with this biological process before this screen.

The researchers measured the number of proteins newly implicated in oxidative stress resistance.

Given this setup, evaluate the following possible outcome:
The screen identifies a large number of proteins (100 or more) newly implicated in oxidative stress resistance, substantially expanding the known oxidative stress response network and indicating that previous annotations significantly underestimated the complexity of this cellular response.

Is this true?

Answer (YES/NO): YES